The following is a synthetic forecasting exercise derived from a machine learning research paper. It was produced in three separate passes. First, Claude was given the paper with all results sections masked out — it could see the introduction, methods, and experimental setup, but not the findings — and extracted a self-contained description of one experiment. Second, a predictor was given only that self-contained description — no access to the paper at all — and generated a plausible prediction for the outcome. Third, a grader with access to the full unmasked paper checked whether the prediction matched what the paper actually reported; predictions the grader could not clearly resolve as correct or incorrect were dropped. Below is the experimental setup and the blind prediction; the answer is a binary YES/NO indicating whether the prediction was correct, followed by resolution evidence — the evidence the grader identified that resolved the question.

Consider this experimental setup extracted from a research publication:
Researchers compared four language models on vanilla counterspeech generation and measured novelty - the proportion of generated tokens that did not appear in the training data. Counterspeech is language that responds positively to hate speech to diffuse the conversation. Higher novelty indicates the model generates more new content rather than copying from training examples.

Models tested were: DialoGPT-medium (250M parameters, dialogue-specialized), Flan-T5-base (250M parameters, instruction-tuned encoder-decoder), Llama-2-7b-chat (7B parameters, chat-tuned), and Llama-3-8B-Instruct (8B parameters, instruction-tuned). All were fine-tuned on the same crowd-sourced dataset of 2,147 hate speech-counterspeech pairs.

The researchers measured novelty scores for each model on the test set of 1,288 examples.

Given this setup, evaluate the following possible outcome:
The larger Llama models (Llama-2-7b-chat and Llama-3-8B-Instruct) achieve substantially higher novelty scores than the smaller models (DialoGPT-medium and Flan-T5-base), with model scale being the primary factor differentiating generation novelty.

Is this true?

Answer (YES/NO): NO